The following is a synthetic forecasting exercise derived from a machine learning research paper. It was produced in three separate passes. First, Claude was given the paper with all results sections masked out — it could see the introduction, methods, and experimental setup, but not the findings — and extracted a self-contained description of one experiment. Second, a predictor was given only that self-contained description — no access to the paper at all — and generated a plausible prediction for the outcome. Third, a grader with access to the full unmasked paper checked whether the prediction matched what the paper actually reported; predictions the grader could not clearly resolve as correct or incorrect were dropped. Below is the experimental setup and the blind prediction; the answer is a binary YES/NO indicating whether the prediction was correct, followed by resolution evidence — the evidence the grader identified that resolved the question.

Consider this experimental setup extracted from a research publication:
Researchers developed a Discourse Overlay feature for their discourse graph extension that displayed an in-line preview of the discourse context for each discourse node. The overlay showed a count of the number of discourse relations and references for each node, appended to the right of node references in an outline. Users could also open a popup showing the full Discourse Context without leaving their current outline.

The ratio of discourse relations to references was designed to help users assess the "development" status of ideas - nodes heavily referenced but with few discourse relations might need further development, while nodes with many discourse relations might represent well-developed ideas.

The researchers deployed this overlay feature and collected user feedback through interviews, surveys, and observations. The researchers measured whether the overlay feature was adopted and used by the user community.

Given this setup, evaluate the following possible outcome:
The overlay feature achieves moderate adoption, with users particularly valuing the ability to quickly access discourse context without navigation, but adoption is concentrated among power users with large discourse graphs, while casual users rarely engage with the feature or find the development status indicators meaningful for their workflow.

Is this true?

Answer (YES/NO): NO